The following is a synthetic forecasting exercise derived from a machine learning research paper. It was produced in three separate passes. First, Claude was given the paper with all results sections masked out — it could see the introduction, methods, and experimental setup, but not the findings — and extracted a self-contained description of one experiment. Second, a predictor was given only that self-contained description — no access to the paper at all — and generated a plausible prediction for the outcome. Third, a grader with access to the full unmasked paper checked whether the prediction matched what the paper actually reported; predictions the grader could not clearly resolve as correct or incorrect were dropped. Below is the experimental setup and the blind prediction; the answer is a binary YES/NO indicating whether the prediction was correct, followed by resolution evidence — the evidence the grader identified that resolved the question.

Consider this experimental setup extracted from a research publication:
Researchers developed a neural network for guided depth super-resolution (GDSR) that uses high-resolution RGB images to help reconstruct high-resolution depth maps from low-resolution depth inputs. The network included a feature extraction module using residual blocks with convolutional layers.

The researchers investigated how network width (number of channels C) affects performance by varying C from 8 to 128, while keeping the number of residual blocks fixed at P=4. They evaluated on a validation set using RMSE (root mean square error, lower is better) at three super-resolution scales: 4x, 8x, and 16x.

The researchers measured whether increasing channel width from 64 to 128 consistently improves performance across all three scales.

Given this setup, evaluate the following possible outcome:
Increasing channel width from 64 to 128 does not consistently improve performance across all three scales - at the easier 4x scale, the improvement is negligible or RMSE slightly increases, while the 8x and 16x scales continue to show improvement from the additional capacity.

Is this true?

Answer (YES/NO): NO